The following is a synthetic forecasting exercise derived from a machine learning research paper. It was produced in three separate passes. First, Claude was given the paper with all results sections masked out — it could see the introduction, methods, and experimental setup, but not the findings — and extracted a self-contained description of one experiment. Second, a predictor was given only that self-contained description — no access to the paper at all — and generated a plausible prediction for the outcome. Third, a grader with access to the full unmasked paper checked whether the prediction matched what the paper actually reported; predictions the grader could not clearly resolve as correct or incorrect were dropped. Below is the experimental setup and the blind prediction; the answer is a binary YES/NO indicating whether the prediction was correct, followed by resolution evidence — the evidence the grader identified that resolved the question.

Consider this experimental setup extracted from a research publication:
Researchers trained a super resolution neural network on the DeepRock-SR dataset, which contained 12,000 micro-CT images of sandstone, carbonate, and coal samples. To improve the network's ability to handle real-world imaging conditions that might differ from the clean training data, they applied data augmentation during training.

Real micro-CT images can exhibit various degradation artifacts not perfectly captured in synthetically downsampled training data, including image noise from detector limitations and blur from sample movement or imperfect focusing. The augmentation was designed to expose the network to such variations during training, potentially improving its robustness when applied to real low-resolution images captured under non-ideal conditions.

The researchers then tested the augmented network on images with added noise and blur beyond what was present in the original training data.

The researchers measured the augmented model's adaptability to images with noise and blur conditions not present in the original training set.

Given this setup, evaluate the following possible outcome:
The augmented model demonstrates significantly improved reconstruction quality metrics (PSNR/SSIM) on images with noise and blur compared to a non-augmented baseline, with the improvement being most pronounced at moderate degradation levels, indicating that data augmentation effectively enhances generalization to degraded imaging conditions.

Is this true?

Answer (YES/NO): NO